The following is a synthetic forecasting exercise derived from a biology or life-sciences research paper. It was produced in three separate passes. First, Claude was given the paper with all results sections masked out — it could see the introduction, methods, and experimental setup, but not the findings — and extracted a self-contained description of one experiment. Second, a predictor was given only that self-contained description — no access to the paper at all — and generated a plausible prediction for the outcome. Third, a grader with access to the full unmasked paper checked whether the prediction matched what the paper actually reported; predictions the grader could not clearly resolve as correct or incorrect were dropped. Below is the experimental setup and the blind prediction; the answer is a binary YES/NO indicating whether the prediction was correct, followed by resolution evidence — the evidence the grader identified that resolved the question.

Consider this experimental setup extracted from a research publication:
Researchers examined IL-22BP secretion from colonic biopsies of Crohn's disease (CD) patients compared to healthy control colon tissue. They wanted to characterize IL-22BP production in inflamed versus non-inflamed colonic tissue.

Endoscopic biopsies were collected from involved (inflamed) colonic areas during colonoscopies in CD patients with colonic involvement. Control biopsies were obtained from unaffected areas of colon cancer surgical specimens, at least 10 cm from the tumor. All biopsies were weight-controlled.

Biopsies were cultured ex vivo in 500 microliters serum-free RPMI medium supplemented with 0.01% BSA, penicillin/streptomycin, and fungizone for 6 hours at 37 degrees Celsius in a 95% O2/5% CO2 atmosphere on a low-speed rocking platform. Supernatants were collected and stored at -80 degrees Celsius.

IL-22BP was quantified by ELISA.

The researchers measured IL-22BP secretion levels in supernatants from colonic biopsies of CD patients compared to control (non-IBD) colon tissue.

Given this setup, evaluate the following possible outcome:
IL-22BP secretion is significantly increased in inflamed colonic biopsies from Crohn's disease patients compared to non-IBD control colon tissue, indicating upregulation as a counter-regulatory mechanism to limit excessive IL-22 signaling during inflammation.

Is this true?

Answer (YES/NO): NO